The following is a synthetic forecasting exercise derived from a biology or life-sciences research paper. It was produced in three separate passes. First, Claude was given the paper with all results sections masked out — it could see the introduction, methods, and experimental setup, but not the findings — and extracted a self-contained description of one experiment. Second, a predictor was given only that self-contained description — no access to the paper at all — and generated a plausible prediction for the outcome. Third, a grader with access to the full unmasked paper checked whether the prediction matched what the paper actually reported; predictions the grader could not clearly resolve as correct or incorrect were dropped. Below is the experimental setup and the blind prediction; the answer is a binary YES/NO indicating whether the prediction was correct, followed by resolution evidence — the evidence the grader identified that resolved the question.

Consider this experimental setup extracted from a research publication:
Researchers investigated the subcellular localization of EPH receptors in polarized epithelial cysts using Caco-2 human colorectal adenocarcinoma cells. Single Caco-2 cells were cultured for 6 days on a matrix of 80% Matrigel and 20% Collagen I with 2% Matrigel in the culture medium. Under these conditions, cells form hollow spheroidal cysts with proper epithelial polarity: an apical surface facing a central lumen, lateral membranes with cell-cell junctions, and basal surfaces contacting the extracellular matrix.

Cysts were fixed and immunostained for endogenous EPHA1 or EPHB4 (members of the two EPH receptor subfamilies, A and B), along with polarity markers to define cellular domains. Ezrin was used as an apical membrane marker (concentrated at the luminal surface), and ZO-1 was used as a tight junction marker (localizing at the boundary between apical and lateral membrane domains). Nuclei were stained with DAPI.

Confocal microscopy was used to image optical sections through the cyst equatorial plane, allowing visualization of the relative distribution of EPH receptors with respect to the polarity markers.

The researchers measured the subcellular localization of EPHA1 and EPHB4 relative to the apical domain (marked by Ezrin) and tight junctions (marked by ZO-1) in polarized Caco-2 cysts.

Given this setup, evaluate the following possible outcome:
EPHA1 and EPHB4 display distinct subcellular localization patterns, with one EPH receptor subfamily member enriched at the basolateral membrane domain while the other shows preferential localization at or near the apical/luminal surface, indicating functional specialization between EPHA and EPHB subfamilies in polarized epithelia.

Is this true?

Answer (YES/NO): NO